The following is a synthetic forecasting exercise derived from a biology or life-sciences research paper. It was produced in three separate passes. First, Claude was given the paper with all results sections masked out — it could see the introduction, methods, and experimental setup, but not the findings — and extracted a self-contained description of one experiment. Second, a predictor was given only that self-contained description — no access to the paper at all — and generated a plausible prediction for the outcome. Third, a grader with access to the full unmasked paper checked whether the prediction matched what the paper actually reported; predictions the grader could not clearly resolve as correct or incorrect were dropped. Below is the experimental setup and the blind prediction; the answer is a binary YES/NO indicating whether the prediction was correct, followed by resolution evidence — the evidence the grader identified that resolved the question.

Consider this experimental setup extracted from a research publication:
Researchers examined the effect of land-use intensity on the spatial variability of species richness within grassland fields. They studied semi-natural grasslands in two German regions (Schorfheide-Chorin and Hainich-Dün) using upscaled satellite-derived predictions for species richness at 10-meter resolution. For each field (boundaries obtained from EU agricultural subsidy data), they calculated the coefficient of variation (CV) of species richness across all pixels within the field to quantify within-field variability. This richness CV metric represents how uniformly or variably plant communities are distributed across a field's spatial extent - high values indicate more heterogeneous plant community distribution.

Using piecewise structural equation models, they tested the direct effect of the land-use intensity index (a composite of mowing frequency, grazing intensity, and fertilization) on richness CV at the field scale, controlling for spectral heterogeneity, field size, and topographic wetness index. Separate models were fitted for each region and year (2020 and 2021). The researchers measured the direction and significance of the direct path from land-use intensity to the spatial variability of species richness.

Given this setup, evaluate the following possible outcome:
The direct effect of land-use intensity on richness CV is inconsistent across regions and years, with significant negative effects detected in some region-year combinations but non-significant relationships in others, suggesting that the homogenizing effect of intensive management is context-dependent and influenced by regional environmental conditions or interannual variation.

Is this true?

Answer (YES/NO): YES